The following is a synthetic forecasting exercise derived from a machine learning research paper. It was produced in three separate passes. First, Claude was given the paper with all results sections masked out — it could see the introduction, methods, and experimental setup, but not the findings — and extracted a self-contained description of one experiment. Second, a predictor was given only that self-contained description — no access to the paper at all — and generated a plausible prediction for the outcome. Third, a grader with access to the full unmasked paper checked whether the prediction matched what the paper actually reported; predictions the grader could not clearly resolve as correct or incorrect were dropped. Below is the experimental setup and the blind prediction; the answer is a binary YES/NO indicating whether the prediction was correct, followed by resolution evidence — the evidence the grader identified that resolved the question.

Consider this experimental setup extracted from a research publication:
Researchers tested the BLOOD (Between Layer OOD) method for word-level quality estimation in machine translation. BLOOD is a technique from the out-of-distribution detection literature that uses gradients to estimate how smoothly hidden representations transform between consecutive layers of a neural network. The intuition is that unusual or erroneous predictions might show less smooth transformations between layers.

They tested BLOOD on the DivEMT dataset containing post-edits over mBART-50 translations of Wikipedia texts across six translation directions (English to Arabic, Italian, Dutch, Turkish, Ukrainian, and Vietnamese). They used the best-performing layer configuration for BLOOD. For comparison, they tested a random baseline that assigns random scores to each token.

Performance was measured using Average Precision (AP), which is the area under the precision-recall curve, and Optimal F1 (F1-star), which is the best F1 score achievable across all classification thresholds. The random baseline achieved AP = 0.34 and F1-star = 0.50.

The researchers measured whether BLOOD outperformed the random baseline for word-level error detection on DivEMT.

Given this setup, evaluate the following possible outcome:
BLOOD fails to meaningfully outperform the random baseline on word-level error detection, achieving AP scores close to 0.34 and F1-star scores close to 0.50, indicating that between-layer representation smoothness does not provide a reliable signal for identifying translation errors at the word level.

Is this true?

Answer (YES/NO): YES